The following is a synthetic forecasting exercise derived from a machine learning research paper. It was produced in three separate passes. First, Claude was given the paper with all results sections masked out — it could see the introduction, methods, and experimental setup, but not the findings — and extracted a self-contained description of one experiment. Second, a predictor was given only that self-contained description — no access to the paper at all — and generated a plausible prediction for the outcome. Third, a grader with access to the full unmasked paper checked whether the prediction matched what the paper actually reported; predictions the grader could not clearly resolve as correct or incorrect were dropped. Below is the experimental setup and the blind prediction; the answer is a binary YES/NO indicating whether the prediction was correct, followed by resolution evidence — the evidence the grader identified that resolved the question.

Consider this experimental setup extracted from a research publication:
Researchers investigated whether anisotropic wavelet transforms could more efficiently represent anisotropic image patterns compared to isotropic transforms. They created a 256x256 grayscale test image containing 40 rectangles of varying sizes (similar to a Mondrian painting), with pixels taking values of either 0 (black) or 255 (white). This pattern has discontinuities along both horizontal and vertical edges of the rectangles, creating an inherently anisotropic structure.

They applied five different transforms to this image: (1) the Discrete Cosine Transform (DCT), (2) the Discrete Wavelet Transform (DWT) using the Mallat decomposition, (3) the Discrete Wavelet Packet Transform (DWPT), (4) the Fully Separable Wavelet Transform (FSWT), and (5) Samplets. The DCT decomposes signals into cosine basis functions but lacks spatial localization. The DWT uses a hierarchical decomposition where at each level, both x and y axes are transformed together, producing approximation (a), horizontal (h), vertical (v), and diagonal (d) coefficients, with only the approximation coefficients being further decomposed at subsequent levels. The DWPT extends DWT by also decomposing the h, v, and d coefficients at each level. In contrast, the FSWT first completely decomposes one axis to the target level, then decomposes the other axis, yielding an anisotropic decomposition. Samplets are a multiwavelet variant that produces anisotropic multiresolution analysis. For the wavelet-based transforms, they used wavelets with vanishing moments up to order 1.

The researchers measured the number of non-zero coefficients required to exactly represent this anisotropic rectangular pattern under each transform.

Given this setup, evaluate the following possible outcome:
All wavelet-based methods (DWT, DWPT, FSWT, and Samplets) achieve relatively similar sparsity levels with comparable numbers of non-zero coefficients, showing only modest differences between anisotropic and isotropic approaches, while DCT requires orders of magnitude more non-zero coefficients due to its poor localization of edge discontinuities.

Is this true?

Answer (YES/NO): NO